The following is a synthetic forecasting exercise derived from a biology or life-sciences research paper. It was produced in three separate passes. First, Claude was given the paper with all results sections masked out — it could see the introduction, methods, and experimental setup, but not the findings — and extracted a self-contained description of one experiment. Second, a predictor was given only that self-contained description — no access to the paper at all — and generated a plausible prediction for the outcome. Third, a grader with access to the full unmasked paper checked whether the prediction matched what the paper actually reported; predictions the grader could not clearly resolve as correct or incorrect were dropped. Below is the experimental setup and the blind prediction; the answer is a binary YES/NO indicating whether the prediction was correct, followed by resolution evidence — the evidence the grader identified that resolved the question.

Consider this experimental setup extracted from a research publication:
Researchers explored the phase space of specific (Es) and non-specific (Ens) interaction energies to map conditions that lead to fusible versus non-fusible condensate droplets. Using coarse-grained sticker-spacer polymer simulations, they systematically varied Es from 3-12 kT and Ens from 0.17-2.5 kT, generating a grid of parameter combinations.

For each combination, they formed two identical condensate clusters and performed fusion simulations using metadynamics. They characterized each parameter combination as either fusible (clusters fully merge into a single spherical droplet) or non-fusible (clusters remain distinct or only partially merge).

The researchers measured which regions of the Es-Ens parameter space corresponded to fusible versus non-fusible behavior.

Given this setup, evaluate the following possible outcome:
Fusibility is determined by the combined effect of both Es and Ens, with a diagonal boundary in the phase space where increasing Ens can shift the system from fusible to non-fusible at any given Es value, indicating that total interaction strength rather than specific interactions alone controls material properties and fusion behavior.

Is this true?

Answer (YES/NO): NO